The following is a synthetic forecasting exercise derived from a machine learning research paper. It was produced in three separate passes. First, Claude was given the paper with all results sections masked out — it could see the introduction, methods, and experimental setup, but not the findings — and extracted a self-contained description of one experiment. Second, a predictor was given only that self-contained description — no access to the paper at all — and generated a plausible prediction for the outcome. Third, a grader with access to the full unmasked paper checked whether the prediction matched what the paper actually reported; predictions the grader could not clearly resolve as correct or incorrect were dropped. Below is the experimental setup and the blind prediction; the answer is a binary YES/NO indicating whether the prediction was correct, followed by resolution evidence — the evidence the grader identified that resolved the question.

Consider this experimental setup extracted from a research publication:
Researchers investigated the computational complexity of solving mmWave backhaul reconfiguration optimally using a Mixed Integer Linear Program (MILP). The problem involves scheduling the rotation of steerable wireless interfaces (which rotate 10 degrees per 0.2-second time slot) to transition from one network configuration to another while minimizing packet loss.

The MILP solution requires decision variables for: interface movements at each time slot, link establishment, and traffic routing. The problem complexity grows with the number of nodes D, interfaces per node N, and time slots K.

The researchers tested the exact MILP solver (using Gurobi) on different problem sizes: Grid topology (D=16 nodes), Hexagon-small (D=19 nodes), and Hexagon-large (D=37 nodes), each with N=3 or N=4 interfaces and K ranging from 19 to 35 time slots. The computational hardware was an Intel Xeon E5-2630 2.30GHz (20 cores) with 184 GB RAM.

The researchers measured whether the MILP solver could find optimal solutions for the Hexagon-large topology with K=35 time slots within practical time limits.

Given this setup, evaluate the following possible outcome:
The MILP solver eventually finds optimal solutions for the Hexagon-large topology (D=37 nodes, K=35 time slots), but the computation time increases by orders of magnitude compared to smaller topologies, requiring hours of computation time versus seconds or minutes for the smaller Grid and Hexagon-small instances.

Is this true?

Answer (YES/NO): NO